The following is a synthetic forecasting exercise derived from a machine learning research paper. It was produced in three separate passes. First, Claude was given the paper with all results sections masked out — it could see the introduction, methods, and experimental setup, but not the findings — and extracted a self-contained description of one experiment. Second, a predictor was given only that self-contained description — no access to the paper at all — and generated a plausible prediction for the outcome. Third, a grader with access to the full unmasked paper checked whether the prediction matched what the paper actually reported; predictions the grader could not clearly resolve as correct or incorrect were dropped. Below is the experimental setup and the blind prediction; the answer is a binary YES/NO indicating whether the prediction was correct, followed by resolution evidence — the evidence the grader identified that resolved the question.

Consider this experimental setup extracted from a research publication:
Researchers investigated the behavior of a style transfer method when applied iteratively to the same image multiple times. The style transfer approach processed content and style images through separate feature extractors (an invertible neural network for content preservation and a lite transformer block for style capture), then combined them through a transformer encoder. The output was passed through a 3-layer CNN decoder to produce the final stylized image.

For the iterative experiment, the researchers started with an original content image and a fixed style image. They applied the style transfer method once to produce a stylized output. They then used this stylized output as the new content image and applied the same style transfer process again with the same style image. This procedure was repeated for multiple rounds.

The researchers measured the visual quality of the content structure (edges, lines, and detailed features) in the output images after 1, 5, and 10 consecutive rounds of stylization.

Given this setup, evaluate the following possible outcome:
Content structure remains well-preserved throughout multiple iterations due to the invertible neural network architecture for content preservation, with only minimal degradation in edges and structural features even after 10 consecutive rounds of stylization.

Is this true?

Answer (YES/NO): NO